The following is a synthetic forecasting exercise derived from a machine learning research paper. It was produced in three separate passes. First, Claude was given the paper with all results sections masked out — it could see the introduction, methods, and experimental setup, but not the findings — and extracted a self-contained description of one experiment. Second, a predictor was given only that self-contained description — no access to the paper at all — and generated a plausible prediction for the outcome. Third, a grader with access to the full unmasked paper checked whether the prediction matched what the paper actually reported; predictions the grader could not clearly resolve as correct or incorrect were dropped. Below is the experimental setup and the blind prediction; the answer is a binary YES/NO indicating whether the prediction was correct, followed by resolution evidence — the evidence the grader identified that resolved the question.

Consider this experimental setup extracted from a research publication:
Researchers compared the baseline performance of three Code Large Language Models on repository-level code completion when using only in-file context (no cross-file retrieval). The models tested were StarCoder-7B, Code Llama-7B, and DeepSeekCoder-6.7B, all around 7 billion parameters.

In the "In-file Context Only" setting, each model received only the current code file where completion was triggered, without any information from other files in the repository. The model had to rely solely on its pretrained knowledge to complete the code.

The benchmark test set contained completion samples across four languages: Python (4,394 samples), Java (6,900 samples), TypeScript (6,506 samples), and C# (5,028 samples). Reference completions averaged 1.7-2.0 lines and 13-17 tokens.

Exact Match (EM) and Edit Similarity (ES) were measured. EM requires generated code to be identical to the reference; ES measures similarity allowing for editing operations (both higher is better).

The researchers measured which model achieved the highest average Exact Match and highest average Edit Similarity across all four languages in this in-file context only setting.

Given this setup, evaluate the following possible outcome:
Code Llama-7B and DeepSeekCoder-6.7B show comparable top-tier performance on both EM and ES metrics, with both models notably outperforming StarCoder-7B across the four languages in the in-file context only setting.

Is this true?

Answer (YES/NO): NO